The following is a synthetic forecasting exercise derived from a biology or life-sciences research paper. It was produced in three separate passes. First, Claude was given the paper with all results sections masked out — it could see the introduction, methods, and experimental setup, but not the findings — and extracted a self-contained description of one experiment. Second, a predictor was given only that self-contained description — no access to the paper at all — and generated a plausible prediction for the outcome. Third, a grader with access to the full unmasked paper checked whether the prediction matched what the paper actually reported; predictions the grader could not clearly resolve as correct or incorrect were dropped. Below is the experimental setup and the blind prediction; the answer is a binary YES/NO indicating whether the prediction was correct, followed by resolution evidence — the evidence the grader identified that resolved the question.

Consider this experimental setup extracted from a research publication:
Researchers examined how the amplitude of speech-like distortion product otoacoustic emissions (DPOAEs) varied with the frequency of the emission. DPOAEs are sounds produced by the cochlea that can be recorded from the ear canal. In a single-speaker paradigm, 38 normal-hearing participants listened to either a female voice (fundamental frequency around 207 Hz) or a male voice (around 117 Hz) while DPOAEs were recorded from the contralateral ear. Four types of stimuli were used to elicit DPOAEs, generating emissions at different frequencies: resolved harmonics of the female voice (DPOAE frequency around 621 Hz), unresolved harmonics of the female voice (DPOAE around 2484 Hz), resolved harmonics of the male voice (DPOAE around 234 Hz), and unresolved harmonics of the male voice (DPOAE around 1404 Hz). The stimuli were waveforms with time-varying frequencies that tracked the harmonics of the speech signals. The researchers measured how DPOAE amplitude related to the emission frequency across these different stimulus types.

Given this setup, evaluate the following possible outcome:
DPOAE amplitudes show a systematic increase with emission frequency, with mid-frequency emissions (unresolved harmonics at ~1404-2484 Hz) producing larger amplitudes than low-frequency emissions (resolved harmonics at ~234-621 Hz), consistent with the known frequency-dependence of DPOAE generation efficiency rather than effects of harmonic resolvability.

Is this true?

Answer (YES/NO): NO